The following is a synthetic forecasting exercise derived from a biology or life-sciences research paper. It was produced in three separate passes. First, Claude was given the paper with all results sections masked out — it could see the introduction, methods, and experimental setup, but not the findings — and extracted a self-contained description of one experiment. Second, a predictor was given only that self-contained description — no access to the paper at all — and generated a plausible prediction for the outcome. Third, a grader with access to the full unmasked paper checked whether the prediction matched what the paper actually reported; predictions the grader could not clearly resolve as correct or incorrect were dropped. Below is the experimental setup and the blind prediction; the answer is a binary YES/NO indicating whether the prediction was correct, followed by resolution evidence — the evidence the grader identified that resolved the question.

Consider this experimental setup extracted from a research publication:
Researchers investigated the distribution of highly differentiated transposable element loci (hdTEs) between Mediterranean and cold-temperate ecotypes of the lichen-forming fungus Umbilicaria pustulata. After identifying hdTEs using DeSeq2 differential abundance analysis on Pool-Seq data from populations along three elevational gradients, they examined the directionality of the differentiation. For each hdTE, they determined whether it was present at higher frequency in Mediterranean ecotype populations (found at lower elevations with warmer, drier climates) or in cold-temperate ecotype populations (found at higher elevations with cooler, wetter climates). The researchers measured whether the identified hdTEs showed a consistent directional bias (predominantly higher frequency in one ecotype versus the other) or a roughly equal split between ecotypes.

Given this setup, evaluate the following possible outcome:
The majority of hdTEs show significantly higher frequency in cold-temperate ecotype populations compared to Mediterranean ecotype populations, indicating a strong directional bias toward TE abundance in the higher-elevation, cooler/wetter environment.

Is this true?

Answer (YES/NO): YES